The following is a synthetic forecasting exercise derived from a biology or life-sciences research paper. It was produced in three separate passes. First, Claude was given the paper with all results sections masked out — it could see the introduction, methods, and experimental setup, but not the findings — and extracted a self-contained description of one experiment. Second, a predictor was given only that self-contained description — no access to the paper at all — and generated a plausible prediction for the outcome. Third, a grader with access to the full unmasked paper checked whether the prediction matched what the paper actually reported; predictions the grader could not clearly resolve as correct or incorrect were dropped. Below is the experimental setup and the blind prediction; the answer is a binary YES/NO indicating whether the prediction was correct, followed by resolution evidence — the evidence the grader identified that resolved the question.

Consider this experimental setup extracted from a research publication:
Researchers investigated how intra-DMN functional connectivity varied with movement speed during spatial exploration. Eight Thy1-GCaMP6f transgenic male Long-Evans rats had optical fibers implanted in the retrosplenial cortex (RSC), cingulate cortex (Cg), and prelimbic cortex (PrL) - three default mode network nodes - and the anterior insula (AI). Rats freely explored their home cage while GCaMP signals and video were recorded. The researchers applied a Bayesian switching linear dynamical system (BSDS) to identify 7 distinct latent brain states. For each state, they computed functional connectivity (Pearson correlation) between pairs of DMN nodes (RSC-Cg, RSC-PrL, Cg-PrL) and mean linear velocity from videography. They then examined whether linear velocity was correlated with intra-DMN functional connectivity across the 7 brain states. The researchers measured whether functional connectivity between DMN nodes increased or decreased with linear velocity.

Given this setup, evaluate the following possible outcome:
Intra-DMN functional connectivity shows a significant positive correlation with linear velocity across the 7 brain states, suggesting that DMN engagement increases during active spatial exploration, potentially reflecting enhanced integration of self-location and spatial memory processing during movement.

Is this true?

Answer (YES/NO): YES